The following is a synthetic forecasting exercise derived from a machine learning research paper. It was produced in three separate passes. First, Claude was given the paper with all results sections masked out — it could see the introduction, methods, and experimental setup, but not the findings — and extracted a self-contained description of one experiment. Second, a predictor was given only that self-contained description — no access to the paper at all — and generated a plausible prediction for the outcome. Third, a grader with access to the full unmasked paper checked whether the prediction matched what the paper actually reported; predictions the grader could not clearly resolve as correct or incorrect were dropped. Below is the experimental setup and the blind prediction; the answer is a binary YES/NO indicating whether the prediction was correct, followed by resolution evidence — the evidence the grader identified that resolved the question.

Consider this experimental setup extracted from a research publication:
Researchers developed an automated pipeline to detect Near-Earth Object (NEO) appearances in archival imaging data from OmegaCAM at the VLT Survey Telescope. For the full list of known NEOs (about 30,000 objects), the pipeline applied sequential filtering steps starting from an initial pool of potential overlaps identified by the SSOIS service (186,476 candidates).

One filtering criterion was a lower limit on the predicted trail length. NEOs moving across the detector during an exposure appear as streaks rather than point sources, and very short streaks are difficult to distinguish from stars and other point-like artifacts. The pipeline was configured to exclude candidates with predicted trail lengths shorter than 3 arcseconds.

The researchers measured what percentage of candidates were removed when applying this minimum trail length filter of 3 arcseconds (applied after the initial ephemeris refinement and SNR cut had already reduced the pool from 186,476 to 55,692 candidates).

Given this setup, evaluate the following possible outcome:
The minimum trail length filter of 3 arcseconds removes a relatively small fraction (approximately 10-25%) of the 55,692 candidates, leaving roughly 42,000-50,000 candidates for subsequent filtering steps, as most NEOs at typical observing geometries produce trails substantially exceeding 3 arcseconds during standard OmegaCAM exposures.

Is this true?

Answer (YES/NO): NO